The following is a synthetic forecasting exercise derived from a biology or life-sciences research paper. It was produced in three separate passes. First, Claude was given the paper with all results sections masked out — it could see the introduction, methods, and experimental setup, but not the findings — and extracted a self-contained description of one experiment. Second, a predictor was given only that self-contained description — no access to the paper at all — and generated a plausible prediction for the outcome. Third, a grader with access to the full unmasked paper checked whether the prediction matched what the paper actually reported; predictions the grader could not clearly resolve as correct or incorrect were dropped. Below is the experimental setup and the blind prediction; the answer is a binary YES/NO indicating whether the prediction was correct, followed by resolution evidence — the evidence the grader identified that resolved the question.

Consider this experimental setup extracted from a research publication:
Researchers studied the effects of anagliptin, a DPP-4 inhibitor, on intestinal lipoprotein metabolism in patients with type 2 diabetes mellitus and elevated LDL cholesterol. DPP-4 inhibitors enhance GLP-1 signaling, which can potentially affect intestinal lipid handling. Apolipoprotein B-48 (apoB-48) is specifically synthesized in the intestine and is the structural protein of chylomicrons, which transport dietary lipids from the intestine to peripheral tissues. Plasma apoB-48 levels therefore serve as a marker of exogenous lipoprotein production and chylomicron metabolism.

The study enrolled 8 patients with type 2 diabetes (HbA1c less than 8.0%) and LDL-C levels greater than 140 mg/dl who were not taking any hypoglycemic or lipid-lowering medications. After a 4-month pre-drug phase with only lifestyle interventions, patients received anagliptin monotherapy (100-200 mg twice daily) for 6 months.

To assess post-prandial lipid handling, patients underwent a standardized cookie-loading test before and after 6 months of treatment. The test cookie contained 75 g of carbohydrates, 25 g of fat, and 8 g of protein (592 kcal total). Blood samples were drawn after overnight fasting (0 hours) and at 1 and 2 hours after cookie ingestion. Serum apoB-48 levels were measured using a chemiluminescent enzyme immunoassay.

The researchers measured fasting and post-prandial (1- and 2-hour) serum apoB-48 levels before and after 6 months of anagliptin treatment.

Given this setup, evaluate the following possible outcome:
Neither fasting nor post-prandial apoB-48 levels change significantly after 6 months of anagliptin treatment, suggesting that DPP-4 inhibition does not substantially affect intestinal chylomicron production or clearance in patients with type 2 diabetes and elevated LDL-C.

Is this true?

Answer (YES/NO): YES